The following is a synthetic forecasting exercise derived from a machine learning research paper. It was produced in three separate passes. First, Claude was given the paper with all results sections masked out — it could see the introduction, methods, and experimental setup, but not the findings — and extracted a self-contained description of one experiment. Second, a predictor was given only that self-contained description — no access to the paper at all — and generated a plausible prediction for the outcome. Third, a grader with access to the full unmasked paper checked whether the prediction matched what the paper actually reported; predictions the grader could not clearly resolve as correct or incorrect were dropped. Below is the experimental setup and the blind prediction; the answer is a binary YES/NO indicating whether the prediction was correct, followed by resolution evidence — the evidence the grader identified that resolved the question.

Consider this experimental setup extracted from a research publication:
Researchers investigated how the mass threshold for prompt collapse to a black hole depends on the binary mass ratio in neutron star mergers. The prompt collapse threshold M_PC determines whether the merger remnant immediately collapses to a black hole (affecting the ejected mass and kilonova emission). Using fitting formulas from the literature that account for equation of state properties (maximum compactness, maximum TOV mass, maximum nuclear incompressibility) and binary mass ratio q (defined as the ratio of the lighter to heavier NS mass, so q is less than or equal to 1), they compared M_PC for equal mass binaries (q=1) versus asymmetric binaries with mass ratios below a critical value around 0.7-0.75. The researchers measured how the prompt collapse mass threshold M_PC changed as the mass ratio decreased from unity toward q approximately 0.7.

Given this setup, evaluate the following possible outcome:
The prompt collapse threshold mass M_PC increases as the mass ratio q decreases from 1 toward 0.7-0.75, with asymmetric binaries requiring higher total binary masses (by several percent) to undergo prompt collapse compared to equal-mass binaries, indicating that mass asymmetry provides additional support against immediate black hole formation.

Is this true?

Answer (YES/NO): NO